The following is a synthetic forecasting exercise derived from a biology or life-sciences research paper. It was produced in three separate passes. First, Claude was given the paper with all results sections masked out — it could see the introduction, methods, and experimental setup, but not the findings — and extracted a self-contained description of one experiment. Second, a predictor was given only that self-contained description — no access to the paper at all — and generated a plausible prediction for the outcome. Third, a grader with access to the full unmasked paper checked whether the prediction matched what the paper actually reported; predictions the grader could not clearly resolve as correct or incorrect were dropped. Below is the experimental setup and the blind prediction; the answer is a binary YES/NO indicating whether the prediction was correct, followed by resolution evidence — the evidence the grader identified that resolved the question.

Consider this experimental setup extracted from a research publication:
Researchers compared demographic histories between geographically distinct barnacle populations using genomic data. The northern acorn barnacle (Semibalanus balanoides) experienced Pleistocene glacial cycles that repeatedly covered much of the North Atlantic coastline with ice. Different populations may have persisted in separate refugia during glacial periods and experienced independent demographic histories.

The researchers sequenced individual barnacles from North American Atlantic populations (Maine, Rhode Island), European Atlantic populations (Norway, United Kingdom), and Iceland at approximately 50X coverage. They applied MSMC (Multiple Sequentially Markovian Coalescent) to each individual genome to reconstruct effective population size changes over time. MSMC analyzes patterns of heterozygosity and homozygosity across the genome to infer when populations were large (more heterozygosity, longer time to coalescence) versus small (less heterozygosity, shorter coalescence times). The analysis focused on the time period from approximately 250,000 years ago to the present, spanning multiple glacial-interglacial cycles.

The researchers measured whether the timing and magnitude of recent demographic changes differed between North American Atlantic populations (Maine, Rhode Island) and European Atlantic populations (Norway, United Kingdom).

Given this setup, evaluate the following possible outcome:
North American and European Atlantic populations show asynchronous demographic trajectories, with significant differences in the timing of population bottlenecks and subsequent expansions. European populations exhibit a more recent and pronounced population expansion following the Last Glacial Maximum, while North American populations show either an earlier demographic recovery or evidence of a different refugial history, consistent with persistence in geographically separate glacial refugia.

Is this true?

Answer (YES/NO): YES